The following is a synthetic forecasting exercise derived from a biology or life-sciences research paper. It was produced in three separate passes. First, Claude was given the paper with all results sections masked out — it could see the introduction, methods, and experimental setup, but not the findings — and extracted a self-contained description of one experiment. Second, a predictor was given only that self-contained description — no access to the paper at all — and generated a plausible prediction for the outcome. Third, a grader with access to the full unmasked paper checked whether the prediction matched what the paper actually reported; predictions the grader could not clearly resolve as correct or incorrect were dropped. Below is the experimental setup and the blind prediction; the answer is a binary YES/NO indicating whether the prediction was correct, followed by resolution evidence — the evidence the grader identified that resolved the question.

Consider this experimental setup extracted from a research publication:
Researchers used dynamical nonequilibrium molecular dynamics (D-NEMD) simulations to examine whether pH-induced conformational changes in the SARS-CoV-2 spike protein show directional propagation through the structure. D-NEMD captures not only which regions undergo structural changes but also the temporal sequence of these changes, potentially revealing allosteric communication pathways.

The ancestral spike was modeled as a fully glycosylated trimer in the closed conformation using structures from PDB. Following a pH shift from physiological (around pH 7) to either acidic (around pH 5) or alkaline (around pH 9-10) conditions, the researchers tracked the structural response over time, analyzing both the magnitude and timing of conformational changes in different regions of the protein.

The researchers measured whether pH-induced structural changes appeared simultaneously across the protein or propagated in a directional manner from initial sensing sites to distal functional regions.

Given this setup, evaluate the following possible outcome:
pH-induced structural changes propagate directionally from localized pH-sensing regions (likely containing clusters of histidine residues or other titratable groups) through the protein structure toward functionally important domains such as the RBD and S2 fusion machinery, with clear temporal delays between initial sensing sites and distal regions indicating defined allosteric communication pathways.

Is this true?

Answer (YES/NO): YES